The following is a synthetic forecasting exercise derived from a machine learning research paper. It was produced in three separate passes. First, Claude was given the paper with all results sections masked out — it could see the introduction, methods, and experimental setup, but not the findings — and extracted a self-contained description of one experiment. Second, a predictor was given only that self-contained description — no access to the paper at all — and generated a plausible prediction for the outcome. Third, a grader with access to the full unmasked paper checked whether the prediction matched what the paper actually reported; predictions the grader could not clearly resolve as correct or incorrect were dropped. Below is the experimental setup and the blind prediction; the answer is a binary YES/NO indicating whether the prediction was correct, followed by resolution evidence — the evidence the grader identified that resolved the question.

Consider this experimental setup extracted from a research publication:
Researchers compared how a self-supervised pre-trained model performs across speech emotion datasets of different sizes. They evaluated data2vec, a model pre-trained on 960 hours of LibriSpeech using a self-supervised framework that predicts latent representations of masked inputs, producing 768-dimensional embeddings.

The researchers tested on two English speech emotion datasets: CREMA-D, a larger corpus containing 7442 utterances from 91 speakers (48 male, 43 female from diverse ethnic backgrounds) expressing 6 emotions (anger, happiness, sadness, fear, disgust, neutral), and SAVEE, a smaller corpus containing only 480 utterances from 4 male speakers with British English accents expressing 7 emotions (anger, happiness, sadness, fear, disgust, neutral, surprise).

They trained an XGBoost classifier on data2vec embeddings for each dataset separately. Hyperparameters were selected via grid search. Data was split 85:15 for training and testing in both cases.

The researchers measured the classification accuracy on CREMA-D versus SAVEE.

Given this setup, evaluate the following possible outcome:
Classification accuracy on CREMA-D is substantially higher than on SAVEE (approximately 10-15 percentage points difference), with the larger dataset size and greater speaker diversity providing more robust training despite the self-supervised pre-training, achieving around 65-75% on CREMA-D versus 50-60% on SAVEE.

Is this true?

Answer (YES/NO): NO